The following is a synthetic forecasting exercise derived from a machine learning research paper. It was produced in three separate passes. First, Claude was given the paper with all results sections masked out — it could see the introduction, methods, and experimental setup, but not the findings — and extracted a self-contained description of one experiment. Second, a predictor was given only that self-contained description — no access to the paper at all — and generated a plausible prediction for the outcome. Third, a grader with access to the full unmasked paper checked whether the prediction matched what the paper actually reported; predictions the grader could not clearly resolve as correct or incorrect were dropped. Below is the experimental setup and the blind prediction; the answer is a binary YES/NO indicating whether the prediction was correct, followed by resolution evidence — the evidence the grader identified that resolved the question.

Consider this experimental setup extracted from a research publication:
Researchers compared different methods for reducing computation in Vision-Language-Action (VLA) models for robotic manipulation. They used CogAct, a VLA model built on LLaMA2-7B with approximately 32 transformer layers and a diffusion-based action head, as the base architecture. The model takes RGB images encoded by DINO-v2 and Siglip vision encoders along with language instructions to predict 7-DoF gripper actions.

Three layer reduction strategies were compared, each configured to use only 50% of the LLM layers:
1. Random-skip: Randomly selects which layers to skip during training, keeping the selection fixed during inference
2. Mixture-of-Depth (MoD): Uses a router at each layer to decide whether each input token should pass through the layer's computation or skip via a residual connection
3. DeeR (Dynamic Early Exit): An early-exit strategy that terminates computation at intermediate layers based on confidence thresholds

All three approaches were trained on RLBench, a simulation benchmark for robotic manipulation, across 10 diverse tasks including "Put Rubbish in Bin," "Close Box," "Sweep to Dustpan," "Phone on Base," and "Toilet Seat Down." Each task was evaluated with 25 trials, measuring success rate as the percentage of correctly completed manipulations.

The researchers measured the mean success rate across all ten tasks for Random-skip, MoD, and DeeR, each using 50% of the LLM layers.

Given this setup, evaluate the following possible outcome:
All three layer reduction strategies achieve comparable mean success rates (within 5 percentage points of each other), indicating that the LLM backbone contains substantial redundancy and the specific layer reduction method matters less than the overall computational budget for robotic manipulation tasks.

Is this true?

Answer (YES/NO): NO